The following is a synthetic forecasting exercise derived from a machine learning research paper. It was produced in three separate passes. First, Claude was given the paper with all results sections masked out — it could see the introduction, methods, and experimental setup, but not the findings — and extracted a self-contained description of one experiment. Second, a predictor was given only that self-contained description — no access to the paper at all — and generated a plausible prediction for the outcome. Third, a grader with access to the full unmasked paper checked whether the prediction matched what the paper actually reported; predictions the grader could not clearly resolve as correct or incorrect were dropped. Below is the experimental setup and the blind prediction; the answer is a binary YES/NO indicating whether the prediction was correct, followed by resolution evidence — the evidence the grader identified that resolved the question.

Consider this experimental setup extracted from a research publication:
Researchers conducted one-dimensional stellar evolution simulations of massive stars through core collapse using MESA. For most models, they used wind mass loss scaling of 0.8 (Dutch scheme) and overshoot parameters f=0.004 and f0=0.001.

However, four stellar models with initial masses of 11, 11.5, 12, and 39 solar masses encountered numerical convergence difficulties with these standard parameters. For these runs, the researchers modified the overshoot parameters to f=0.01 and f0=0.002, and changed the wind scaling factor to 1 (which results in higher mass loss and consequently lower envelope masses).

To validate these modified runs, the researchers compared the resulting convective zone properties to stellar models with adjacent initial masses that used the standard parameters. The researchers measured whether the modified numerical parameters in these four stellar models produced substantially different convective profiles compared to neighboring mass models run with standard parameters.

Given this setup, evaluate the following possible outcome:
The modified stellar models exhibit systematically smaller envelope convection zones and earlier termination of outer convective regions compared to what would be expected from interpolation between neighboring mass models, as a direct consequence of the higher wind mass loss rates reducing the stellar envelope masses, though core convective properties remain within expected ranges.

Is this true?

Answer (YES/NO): NO